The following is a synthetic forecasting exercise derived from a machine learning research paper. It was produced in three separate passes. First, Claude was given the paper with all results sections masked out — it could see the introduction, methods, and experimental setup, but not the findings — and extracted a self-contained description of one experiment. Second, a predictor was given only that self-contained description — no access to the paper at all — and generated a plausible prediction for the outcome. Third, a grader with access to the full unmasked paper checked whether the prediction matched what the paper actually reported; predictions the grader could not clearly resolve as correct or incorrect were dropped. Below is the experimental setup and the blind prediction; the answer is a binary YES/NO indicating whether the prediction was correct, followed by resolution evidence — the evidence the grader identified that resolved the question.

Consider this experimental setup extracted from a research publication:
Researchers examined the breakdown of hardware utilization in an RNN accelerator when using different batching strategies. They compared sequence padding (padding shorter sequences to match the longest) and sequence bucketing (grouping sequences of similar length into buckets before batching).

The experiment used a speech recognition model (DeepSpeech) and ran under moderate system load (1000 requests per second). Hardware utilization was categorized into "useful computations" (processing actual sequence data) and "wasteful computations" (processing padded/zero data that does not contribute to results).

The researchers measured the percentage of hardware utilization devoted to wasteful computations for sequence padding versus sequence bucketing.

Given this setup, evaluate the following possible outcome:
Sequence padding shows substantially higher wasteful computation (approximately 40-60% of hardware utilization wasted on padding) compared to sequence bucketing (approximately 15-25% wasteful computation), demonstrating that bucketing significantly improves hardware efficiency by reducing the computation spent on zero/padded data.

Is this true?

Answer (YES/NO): NO